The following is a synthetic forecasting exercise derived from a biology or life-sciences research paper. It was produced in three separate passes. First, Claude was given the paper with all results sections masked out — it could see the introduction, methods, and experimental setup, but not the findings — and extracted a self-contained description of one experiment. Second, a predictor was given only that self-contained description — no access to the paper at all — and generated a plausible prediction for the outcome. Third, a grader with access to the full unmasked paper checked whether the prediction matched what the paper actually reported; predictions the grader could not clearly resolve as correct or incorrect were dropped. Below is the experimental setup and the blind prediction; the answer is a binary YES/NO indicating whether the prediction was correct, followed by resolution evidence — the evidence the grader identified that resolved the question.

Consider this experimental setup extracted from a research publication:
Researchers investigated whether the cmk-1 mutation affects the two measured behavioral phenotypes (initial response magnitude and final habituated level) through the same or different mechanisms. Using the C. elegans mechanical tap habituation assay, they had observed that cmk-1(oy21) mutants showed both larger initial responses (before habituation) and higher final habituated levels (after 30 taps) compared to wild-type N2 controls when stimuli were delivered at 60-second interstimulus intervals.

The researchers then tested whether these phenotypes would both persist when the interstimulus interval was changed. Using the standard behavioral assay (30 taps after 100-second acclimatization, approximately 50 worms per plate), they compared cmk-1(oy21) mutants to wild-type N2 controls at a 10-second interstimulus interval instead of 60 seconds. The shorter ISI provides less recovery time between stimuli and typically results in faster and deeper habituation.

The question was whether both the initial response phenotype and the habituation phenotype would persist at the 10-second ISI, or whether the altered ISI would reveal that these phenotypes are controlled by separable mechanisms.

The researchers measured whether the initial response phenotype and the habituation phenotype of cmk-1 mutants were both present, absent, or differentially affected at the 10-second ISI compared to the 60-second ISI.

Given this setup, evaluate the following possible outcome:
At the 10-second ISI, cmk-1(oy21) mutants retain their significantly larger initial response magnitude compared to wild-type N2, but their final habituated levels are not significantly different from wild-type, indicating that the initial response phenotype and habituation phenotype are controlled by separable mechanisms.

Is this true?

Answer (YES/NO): YES